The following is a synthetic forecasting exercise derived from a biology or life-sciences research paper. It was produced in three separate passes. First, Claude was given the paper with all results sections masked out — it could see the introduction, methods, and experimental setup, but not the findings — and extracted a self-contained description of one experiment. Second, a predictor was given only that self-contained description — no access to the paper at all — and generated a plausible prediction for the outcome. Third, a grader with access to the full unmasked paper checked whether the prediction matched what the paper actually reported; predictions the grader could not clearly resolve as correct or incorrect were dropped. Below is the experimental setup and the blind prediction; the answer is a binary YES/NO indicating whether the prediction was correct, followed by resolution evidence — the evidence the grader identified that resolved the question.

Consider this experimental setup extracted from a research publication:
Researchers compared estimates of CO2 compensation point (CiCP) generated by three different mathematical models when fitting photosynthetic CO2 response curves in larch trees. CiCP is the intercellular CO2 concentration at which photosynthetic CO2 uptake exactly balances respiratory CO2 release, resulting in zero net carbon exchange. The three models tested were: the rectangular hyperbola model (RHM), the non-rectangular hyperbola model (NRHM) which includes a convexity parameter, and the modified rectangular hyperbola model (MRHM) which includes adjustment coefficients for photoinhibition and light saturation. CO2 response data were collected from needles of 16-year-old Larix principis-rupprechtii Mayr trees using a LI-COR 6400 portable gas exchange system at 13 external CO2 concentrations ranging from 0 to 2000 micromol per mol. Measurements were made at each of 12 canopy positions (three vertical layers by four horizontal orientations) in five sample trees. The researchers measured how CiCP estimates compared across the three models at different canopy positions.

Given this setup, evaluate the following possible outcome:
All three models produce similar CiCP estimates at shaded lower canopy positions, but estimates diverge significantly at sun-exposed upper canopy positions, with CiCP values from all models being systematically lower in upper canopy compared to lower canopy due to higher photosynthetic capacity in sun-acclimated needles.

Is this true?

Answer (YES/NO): NO